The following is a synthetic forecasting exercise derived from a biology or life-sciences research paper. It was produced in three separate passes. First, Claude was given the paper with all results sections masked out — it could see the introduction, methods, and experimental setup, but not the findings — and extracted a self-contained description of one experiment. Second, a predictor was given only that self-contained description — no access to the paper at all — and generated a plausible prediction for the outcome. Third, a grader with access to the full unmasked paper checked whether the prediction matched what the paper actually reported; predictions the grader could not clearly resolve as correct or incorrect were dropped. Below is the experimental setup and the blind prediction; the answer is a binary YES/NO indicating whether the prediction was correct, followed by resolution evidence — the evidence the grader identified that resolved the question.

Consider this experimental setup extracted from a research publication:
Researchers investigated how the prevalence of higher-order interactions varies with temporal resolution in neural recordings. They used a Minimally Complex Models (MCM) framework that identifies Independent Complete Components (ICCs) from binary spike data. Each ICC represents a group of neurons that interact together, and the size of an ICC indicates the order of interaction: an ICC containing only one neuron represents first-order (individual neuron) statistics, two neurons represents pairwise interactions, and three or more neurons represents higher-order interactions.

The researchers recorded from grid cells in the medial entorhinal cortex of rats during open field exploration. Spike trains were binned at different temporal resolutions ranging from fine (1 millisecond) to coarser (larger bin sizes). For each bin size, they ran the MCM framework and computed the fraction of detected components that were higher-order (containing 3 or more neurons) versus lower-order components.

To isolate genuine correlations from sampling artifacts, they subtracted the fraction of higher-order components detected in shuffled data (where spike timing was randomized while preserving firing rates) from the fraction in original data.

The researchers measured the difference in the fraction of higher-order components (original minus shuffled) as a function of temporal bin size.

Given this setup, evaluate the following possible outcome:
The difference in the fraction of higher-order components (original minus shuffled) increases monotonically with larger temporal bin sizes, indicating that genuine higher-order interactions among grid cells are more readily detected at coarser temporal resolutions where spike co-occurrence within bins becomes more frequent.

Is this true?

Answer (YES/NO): NO